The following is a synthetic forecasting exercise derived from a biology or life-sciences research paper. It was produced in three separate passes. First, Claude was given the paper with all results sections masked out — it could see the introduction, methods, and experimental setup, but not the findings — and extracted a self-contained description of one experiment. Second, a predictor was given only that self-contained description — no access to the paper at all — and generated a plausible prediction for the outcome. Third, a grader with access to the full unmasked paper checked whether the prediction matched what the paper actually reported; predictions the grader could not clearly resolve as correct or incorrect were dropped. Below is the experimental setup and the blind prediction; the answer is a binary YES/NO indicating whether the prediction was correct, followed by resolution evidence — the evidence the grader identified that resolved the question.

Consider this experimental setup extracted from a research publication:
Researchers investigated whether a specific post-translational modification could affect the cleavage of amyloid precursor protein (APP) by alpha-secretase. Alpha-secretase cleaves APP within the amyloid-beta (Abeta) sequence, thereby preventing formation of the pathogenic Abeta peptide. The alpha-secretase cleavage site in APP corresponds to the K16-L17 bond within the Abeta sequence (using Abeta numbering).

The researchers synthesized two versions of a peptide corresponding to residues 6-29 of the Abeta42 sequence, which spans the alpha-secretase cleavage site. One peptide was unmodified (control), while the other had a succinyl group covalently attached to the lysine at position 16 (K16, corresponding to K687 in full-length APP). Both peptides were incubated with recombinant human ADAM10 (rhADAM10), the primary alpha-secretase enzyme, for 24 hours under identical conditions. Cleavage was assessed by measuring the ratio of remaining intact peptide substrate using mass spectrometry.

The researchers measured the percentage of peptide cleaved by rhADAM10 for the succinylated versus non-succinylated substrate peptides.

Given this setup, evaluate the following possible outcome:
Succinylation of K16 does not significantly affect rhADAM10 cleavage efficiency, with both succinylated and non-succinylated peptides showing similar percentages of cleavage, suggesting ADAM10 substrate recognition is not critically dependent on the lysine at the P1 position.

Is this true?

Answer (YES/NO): NO